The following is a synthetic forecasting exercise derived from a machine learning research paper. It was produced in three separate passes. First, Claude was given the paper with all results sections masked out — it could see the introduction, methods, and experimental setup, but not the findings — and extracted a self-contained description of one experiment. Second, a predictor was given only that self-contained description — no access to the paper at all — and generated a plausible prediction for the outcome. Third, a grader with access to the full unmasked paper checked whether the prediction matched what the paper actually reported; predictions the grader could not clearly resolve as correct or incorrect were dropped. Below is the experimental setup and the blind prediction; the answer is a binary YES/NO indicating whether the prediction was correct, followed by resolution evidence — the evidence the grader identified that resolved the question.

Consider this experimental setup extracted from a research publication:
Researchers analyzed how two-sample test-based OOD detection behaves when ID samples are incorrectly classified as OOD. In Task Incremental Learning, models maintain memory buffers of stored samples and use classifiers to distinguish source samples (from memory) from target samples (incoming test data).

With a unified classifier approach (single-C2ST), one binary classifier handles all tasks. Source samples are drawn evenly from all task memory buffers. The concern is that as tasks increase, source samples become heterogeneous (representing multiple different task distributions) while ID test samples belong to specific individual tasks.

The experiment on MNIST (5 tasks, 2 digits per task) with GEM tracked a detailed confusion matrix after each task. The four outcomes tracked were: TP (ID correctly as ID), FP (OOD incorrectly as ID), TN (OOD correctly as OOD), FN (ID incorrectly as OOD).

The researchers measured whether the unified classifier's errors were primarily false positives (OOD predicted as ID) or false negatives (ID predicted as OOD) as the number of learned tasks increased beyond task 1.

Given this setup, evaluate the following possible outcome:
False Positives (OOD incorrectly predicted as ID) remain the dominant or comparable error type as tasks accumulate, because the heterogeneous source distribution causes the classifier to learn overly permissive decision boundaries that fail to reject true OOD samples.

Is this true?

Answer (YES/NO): NO